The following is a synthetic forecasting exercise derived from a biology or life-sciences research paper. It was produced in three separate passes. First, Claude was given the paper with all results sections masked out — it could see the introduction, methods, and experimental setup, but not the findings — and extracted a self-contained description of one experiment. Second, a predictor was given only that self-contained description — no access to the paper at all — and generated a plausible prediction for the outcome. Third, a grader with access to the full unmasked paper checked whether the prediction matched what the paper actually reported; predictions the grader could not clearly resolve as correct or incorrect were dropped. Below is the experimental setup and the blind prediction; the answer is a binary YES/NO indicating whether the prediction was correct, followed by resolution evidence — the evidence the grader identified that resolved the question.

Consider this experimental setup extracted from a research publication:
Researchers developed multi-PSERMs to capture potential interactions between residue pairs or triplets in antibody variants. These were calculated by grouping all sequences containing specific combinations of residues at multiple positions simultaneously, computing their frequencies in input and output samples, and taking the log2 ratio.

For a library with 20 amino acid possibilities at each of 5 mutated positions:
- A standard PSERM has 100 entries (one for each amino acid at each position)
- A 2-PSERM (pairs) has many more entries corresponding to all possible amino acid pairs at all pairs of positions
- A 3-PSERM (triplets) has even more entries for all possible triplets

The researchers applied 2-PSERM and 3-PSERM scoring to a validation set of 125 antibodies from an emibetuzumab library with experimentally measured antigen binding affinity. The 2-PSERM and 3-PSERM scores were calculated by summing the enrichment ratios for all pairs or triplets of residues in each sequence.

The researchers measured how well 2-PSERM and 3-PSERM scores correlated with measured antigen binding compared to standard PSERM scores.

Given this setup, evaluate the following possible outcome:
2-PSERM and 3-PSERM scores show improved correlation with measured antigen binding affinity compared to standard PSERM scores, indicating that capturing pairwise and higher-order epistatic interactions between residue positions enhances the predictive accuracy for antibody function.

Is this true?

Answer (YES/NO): NO